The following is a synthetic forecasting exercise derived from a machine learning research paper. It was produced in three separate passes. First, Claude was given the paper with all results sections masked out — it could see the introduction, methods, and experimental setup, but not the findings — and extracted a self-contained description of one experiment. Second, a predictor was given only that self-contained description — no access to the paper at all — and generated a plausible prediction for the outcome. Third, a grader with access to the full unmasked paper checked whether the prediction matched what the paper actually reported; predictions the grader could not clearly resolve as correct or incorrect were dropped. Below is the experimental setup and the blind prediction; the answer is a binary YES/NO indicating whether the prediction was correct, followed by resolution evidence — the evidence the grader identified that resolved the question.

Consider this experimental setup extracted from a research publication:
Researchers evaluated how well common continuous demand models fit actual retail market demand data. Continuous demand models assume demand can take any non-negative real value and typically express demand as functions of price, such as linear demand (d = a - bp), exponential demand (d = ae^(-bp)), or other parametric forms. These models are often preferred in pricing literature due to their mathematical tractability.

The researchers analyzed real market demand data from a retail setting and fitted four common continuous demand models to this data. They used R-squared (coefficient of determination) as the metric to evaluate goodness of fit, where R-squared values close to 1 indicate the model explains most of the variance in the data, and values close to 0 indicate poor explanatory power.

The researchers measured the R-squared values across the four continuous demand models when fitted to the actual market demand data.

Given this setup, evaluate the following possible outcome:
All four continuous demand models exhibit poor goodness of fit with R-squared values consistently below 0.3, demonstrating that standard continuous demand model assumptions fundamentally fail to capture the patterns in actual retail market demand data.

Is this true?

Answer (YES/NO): YES